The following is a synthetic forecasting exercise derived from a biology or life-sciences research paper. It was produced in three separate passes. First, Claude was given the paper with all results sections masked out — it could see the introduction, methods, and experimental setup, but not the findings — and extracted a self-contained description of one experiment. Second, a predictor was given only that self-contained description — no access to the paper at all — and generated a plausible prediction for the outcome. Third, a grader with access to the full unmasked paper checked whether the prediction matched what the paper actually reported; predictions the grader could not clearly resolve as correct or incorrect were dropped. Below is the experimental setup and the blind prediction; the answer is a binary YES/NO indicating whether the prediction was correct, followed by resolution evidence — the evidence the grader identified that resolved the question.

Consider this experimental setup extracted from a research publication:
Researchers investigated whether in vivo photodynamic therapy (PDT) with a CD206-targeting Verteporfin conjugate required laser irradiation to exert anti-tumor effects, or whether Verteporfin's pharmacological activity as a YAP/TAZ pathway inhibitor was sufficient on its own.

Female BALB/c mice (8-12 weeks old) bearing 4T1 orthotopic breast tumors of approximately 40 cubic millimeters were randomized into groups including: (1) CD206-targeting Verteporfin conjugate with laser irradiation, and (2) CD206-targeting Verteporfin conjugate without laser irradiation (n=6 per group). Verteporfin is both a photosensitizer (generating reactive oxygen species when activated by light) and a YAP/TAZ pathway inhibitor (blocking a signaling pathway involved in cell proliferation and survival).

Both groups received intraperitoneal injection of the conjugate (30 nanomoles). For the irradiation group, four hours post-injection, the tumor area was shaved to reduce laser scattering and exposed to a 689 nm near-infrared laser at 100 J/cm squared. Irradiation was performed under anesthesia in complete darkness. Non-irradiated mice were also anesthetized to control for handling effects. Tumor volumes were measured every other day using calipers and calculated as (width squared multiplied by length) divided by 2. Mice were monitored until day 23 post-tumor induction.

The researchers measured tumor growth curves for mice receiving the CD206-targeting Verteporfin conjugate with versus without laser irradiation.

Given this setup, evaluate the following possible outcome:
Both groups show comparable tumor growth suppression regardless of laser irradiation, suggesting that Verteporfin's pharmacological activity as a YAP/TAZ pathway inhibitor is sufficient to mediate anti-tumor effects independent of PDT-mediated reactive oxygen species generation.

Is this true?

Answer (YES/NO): YES